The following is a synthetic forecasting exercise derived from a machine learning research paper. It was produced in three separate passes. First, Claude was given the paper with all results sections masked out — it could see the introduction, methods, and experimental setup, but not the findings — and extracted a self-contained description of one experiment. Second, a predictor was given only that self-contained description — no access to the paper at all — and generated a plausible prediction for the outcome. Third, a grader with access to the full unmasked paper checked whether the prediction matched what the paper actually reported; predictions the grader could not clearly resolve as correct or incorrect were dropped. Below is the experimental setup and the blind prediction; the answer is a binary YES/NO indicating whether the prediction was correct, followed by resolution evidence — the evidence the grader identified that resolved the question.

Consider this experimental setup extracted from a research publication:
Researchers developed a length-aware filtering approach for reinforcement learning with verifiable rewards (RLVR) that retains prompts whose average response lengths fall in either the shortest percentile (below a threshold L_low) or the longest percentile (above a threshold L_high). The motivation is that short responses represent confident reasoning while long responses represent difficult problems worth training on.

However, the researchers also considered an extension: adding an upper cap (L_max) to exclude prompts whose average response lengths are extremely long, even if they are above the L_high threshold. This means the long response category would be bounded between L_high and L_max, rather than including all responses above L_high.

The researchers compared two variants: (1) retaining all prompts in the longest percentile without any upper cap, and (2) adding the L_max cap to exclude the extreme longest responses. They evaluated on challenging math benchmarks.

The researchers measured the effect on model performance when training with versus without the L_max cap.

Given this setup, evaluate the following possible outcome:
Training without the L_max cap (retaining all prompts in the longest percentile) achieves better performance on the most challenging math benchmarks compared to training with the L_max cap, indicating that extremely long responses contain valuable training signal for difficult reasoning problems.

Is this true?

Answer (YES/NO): NO